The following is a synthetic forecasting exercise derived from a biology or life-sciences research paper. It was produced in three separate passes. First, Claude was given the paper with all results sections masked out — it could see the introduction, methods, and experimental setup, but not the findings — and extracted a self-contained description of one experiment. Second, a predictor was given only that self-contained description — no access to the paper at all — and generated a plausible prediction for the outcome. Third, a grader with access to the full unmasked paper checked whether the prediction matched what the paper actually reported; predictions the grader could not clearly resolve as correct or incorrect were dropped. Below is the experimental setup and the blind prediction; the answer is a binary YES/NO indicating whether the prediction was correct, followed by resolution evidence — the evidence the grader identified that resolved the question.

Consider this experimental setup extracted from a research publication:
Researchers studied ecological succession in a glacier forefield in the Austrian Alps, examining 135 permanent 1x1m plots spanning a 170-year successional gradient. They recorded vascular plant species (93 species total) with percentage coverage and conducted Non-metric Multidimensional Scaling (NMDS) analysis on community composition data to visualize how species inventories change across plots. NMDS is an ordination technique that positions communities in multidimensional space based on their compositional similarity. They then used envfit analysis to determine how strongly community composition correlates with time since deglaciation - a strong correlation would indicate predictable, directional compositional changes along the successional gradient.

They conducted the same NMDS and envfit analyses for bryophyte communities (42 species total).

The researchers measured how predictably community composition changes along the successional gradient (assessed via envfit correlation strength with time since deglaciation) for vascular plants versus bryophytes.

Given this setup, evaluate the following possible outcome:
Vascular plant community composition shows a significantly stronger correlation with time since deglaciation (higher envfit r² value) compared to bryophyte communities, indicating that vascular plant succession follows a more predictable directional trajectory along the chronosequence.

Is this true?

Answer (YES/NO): YES